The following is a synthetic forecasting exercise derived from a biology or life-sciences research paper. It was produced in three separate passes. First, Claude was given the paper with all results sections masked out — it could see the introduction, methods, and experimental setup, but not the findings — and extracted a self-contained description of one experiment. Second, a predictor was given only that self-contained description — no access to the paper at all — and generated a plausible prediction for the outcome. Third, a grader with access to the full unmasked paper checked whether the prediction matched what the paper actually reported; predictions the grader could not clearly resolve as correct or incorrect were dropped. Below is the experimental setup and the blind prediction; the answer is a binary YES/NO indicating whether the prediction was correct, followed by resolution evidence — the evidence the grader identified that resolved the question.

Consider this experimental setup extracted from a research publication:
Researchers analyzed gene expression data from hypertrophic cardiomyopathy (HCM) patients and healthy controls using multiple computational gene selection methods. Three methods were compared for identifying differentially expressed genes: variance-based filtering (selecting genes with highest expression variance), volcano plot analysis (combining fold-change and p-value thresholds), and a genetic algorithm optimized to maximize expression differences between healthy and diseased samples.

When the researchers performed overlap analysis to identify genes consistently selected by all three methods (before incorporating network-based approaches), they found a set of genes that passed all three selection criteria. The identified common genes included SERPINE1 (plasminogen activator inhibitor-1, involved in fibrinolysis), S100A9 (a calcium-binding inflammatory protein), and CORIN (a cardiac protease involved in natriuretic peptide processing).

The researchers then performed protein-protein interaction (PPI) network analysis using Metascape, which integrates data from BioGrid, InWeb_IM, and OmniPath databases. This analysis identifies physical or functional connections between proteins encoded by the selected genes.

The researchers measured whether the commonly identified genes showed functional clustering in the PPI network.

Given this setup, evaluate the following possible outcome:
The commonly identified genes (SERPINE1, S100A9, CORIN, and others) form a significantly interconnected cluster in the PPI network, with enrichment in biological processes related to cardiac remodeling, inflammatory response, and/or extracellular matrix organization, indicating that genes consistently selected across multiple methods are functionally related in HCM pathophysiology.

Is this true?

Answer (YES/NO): YES